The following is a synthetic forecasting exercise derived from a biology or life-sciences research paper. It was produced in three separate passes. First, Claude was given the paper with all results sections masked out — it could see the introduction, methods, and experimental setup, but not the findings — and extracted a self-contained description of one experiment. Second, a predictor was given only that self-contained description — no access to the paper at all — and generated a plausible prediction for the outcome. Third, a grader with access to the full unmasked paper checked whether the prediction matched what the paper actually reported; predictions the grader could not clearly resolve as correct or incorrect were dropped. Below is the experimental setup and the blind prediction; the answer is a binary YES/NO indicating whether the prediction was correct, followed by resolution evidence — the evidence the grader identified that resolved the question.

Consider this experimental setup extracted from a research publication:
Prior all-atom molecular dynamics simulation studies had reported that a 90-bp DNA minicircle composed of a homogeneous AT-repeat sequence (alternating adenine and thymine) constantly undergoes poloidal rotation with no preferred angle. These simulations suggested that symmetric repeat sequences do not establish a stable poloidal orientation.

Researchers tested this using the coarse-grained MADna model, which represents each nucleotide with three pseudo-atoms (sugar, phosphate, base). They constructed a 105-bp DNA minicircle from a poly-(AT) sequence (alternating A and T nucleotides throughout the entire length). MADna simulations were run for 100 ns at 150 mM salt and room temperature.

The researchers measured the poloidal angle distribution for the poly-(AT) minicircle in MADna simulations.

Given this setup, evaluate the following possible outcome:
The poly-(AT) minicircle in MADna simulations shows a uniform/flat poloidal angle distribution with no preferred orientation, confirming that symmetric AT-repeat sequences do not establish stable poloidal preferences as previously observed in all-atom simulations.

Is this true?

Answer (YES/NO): YES